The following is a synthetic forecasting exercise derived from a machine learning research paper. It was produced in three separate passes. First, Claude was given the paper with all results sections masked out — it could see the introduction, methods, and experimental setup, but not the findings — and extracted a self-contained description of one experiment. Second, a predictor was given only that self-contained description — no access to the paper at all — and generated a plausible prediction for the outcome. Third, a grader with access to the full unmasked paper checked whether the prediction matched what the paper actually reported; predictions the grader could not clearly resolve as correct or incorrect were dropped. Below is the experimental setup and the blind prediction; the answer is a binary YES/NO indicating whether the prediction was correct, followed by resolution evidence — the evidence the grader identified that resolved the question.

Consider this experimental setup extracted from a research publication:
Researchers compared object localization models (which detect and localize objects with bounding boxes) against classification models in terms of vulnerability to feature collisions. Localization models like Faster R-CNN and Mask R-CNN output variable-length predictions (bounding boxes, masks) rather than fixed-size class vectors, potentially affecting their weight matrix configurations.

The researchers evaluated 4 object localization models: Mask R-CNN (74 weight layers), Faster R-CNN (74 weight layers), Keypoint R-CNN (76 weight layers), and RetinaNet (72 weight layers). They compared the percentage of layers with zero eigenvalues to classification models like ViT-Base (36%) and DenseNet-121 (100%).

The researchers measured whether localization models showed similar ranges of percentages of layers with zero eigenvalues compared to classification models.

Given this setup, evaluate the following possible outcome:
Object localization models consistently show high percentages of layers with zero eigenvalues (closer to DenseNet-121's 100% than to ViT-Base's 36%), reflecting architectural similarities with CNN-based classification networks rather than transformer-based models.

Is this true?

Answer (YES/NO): NO